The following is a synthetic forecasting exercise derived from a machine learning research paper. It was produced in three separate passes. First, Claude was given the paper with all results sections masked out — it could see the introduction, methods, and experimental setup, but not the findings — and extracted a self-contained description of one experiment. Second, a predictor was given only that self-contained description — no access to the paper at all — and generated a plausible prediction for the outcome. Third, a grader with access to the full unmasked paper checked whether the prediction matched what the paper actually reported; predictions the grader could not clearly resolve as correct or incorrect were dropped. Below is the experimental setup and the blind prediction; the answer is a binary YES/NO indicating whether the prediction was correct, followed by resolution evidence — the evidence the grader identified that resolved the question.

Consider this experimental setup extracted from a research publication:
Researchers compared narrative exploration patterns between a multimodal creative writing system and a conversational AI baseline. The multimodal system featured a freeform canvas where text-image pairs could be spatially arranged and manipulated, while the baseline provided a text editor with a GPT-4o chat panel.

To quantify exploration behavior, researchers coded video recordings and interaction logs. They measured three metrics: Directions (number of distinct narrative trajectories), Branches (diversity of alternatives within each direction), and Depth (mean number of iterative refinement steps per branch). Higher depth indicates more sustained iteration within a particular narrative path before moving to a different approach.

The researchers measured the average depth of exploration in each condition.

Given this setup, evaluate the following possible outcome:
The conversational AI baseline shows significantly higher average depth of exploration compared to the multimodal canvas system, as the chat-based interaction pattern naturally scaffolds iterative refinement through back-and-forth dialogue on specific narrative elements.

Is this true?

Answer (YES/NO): NO